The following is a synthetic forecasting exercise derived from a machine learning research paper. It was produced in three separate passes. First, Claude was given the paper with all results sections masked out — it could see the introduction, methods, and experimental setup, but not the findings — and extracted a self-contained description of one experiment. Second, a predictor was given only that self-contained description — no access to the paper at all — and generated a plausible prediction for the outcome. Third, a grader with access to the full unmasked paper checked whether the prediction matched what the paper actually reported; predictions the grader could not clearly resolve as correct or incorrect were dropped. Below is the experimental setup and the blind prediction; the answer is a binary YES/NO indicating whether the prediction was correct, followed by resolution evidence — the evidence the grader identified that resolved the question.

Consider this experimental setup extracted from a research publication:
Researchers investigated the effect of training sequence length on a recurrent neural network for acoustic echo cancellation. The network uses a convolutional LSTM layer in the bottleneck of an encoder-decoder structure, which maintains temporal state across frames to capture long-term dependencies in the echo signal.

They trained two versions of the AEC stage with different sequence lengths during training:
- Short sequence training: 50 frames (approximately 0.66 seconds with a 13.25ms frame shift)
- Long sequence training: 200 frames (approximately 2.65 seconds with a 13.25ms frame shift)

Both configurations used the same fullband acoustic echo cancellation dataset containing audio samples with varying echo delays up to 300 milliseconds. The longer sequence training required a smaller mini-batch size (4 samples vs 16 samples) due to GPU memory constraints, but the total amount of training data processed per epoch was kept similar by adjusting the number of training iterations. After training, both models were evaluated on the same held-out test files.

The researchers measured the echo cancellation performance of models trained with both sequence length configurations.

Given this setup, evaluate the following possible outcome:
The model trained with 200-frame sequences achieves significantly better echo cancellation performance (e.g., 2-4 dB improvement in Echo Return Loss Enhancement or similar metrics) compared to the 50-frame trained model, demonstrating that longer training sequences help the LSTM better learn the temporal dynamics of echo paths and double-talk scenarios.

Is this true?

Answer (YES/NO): NO